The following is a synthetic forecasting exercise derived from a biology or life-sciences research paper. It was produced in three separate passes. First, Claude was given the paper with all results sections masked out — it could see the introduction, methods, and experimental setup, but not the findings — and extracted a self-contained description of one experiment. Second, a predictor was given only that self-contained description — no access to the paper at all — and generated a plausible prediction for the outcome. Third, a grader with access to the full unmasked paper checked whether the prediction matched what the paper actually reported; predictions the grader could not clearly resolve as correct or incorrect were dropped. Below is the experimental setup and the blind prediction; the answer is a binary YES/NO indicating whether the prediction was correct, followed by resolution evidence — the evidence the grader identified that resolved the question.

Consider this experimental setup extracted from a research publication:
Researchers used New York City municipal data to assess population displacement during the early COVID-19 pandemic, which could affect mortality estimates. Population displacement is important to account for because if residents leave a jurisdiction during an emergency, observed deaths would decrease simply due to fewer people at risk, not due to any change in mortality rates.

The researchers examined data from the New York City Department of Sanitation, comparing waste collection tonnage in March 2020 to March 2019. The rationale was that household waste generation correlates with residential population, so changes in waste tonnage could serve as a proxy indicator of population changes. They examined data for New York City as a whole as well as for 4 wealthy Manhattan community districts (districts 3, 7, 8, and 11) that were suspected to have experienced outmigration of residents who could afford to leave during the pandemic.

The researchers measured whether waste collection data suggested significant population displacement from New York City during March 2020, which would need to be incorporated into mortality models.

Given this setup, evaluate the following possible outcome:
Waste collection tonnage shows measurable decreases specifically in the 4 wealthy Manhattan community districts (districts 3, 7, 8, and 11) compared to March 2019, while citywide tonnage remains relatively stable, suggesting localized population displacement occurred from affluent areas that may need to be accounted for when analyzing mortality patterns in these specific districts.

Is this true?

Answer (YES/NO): NO